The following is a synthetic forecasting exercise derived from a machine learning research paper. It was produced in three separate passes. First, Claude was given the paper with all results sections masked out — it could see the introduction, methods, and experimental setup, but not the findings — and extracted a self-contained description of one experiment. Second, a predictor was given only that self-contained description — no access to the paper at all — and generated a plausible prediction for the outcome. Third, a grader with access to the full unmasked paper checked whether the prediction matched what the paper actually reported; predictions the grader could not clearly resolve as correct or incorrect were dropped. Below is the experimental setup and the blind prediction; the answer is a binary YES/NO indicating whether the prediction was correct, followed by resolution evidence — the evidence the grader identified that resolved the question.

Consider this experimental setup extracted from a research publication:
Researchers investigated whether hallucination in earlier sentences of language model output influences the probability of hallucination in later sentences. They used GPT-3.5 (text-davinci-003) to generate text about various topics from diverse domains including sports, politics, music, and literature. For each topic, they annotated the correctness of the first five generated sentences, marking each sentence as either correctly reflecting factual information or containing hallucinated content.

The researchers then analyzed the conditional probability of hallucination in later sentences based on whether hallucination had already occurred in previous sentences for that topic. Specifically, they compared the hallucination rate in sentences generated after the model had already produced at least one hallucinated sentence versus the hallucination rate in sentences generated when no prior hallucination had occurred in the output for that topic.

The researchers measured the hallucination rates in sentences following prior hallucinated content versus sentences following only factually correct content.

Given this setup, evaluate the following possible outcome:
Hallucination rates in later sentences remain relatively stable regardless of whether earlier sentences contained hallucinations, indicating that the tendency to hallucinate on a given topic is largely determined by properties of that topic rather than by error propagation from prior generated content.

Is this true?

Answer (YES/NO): NO